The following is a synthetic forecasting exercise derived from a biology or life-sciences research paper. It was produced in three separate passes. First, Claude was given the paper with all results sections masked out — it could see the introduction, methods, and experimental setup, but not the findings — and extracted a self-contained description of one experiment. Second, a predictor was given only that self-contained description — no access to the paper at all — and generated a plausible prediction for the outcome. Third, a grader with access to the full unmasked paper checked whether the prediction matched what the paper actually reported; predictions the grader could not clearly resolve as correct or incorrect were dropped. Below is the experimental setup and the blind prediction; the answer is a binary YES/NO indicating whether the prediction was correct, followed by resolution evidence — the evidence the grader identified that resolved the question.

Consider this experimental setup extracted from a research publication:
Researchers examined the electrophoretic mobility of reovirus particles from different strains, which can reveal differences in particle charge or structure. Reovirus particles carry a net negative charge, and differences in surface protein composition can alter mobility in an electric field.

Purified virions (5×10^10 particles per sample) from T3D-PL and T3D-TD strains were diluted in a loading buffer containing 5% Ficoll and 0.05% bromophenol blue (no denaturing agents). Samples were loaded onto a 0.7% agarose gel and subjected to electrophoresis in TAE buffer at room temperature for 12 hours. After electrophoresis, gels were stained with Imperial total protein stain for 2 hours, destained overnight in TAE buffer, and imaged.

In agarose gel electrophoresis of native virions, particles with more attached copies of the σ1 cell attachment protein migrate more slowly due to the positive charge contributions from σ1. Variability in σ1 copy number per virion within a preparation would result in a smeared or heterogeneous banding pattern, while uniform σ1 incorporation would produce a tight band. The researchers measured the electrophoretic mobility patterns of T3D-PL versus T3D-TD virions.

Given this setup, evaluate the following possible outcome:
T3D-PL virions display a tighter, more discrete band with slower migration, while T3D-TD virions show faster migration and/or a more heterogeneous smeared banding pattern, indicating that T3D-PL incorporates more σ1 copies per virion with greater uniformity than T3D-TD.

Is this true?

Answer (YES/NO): YES